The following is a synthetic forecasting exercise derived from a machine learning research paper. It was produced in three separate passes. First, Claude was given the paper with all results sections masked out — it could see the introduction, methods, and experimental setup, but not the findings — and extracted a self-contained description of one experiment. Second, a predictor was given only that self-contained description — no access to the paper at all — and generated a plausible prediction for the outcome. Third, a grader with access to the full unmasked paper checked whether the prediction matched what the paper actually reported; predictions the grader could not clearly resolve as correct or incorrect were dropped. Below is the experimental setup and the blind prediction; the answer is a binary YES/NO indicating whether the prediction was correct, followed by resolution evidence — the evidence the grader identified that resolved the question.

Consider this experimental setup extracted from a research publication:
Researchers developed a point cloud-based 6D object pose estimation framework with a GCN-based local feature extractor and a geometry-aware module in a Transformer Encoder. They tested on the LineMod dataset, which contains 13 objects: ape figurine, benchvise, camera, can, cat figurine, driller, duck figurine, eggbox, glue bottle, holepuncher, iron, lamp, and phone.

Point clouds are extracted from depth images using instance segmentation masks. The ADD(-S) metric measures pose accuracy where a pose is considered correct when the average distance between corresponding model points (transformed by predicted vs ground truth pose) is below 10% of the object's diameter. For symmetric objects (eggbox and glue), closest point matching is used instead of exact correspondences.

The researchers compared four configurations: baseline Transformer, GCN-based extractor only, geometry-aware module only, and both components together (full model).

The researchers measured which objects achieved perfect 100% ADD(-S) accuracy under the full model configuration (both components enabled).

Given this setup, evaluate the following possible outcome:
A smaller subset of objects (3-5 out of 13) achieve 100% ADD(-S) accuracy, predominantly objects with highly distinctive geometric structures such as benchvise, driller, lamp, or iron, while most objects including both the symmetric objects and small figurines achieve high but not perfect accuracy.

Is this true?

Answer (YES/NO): NO